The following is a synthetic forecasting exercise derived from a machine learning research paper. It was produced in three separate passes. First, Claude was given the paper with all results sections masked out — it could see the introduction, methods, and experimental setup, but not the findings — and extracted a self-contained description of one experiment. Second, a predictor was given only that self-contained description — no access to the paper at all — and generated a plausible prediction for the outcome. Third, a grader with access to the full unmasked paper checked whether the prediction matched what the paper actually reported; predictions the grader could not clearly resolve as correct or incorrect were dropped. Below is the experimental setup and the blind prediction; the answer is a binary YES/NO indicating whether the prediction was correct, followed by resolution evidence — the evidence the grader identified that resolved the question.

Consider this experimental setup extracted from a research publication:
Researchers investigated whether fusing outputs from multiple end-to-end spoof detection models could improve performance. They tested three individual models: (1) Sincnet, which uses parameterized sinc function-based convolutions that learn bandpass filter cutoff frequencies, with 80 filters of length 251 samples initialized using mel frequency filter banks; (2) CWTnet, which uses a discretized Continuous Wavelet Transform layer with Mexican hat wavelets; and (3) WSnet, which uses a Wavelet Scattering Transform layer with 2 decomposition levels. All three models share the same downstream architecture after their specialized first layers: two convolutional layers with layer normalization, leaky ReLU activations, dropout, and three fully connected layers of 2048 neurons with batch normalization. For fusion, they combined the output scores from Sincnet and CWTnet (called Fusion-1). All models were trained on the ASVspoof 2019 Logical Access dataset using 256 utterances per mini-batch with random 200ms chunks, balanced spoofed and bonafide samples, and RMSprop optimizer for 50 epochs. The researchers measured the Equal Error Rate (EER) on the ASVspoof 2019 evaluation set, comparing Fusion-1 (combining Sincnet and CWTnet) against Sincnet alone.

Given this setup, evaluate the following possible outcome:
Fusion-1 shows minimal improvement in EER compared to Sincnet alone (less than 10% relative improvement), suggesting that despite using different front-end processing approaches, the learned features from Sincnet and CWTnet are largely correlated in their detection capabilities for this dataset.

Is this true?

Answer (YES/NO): NO